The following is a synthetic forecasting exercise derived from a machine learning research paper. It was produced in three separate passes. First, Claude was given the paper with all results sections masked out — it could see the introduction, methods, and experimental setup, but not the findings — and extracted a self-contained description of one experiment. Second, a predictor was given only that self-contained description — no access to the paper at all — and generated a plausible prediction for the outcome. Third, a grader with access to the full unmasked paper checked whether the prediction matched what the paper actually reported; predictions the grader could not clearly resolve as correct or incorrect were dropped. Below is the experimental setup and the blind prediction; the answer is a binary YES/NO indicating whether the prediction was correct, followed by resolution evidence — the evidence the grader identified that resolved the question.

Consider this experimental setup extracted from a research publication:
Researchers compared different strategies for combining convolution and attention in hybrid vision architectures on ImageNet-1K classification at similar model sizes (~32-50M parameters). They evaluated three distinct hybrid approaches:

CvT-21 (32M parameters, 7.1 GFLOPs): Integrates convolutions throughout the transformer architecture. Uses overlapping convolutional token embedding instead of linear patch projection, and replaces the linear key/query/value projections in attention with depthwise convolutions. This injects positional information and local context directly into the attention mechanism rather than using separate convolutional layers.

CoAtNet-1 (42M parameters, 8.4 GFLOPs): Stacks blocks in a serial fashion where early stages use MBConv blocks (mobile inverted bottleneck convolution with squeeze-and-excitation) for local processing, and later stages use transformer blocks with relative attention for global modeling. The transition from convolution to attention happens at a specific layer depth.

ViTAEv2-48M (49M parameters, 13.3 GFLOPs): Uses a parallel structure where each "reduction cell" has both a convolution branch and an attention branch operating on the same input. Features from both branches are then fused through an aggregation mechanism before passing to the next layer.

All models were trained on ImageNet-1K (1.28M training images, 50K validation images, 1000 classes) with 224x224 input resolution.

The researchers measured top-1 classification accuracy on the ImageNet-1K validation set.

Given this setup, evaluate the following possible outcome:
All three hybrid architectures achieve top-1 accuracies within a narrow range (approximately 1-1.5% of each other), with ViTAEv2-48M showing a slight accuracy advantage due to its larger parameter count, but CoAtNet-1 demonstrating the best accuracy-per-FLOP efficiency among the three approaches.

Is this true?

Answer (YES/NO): NO